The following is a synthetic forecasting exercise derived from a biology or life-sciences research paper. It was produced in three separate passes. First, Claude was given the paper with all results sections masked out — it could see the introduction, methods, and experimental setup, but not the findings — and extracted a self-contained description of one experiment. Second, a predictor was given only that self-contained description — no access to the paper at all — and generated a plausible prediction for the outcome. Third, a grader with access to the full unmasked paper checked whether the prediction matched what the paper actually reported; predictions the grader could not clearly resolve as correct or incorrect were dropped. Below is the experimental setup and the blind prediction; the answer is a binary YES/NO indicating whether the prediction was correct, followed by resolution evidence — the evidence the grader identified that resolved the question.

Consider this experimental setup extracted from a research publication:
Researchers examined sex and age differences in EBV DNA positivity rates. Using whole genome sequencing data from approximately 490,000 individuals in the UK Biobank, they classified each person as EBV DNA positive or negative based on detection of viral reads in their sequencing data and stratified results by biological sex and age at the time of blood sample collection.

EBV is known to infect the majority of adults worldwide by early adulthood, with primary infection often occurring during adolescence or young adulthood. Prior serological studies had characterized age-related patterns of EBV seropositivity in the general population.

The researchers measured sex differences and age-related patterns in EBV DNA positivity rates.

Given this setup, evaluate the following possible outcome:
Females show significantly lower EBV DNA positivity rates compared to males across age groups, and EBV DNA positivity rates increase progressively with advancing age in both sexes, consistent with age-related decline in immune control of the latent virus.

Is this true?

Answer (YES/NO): YES